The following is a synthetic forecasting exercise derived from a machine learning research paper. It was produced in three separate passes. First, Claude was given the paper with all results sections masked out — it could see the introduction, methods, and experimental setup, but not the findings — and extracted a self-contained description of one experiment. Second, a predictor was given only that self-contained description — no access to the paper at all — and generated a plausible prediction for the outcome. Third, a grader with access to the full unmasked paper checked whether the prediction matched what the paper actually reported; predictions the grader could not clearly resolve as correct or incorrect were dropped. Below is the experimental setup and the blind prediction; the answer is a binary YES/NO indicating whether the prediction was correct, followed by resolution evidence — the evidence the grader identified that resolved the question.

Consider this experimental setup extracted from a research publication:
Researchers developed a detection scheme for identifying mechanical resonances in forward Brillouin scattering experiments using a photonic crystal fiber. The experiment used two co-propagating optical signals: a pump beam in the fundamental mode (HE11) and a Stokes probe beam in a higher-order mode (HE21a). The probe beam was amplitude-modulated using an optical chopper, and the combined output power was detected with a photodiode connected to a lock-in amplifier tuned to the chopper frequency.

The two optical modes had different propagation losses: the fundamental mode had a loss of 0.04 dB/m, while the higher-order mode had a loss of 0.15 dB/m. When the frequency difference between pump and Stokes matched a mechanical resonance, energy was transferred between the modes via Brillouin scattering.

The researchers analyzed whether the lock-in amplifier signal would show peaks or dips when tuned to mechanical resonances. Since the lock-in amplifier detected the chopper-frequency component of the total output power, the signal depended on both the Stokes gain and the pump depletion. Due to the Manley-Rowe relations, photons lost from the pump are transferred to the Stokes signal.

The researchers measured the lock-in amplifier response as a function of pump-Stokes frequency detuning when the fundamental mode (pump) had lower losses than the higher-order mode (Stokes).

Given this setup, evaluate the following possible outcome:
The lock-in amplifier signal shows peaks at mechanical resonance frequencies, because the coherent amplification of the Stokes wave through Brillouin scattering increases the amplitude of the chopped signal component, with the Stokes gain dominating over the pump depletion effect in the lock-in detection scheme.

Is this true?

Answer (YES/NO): NO